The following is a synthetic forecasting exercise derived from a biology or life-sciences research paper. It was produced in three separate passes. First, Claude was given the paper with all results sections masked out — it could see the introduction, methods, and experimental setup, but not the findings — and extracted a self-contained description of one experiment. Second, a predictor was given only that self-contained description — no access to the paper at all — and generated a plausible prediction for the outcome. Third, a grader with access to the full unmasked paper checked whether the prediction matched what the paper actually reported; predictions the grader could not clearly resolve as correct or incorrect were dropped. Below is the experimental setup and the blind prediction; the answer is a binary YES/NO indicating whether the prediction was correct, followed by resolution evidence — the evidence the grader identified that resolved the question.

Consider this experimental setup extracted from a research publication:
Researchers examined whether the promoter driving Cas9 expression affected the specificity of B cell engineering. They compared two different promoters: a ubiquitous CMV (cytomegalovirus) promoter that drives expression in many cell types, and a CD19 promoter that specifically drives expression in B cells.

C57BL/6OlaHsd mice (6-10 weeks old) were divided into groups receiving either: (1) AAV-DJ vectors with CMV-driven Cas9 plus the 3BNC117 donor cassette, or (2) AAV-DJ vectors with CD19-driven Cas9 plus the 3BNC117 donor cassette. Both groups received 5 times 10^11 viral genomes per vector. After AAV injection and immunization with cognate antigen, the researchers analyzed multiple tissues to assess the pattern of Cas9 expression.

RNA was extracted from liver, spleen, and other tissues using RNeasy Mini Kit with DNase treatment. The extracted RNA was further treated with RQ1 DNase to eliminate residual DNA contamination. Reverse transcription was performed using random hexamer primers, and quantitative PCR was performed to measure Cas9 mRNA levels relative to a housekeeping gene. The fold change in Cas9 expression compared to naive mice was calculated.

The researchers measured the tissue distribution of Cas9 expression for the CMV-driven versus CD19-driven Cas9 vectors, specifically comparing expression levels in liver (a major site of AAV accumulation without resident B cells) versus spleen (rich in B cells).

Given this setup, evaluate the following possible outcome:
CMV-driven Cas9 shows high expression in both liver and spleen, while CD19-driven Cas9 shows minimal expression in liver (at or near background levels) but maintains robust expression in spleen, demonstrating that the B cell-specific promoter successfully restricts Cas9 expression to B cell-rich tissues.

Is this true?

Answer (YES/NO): YES